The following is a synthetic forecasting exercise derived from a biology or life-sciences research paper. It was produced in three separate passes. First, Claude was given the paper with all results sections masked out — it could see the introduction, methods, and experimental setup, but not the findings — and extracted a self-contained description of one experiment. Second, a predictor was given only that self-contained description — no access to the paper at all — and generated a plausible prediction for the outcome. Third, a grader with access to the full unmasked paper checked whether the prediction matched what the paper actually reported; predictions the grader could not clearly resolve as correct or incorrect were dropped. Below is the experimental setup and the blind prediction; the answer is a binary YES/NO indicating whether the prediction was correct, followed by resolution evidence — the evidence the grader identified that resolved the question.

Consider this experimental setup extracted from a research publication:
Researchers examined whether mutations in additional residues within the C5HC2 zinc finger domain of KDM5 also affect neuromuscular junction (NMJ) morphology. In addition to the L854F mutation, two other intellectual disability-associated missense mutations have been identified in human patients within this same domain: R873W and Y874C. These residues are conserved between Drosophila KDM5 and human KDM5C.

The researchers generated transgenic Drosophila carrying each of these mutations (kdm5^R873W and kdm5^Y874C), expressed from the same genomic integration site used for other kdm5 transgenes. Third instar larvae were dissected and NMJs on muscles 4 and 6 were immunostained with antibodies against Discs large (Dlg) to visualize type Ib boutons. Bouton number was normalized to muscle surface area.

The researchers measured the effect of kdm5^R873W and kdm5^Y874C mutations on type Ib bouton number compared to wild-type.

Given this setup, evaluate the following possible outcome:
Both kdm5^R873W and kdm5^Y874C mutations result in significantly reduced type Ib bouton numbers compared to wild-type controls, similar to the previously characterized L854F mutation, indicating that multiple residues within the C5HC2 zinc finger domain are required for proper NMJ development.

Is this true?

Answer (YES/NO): NO